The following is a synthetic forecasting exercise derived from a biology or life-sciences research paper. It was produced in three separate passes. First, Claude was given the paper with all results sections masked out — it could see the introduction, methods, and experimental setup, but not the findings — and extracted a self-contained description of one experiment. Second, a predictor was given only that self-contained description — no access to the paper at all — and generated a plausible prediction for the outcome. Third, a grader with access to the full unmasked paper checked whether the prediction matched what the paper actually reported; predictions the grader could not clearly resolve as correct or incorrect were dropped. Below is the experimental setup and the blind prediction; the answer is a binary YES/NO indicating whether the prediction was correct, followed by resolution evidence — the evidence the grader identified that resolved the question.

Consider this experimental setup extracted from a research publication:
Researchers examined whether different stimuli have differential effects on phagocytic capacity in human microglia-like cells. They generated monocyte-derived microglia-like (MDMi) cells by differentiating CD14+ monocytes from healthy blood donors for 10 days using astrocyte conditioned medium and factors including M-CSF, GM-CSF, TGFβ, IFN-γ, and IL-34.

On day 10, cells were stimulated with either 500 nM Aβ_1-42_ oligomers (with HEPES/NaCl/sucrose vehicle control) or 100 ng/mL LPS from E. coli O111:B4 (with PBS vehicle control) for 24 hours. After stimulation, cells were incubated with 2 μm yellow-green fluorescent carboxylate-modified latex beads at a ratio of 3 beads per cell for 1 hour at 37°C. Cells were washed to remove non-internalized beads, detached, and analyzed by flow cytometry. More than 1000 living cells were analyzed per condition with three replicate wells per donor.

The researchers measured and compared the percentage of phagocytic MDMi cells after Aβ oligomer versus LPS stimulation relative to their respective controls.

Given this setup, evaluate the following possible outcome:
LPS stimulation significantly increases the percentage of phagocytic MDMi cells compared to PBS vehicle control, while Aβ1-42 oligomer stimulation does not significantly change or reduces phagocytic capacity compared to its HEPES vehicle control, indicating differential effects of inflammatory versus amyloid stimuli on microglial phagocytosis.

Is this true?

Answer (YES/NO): NO